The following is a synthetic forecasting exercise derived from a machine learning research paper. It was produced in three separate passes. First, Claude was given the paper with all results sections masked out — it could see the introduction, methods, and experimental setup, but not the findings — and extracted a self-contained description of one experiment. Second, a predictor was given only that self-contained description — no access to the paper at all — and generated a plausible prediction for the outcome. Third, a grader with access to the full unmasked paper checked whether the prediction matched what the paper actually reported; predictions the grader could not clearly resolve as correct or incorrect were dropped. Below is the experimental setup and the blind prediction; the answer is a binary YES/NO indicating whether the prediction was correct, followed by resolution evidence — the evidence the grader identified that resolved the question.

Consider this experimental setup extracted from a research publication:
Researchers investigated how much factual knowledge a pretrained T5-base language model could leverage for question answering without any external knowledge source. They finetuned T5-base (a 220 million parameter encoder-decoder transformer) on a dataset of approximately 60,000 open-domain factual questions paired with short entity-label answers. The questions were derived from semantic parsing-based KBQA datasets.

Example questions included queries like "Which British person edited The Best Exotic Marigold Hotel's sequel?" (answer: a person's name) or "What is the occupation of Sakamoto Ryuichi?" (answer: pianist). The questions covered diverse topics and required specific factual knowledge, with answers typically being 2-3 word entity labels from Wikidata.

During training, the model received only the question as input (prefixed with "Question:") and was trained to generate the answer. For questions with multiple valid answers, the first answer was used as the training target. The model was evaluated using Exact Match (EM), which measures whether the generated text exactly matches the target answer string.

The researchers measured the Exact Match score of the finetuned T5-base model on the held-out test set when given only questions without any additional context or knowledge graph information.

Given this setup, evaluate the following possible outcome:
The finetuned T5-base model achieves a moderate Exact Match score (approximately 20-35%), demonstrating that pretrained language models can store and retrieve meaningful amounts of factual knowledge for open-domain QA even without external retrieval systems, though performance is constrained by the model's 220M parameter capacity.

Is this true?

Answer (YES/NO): NO